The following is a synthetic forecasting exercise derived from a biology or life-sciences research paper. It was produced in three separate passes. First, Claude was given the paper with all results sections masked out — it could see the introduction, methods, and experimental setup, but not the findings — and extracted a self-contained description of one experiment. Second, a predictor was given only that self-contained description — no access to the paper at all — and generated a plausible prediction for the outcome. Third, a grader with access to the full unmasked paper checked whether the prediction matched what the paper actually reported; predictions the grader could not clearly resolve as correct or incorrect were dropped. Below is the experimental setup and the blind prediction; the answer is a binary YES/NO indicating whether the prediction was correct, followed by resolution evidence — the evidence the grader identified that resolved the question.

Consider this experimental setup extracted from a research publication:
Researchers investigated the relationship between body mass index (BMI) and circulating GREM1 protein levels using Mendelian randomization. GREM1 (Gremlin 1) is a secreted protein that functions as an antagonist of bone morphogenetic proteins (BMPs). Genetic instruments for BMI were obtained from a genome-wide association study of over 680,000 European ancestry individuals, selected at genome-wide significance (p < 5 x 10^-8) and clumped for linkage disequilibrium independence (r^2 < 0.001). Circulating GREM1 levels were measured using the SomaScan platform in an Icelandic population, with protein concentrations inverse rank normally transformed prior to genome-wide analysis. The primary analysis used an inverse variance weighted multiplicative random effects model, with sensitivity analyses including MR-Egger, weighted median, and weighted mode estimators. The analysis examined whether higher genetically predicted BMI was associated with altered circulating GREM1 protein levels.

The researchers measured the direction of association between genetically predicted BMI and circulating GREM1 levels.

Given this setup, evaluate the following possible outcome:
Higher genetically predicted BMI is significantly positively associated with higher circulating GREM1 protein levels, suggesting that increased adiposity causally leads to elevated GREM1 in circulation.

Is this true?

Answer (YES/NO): YES